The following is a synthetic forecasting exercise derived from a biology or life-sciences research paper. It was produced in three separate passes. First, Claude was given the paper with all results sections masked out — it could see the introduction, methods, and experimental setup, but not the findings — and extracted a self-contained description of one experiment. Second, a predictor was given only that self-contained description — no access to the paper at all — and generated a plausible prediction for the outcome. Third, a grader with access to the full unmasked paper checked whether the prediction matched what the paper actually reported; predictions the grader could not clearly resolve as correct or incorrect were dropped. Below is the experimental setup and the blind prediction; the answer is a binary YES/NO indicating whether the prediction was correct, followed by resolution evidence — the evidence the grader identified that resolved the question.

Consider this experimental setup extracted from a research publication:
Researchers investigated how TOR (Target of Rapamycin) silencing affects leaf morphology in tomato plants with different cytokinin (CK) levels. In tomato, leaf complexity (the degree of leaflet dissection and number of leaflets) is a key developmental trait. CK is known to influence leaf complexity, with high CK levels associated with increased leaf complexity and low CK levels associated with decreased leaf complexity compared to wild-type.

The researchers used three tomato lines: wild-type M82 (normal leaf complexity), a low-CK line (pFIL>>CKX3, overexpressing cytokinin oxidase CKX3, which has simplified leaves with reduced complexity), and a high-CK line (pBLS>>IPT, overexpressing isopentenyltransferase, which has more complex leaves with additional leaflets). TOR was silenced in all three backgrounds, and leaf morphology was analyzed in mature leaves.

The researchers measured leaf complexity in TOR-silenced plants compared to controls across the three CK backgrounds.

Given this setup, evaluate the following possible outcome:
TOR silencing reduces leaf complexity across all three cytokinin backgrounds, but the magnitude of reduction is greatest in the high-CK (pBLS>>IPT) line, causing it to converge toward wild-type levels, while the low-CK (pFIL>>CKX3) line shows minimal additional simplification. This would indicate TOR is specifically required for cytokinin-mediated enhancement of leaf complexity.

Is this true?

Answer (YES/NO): NO